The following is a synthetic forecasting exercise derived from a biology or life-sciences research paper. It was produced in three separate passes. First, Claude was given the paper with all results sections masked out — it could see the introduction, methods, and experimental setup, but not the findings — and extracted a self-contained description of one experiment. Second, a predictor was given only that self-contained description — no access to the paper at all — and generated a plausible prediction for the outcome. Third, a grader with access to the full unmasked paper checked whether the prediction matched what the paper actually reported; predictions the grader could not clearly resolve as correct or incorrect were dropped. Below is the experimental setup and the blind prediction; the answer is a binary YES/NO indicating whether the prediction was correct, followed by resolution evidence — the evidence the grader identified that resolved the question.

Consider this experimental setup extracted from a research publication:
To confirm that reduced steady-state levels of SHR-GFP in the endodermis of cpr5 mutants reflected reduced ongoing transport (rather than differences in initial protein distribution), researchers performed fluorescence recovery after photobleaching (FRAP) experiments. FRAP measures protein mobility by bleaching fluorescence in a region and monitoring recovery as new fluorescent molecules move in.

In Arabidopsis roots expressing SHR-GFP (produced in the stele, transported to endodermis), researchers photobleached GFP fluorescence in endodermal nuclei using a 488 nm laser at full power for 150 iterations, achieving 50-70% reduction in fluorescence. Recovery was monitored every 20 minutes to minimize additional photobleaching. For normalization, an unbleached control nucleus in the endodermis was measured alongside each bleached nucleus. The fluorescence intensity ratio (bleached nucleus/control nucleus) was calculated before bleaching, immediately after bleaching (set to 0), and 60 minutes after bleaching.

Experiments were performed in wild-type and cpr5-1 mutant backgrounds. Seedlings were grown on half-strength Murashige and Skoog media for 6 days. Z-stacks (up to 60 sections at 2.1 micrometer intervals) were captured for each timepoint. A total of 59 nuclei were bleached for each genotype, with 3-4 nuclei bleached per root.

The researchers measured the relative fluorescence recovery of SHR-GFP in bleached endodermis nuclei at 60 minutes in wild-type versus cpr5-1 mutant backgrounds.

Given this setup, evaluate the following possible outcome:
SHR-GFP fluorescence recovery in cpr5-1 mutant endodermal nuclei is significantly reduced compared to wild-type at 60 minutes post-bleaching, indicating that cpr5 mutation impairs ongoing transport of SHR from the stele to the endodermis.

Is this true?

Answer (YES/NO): YES